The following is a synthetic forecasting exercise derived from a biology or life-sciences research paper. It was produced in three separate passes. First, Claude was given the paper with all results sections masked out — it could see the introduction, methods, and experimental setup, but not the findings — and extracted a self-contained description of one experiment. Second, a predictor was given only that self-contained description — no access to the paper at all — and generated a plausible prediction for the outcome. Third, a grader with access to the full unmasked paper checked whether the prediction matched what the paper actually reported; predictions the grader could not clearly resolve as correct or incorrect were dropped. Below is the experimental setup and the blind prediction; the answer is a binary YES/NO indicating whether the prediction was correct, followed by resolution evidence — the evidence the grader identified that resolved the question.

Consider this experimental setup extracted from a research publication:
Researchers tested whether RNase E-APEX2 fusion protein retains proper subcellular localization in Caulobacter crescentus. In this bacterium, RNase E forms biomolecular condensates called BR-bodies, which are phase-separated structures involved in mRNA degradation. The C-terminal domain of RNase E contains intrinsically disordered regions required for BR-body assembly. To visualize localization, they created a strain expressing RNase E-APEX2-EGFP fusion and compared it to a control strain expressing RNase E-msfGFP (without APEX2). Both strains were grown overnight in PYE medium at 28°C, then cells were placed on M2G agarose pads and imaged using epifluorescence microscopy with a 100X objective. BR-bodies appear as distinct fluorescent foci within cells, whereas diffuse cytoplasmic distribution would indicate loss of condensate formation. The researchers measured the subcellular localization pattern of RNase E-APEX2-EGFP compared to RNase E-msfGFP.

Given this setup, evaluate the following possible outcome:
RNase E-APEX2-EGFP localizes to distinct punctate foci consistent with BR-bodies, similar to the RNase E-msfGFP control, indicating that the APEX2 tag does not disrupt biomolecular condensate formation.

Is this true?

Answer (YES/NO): YES